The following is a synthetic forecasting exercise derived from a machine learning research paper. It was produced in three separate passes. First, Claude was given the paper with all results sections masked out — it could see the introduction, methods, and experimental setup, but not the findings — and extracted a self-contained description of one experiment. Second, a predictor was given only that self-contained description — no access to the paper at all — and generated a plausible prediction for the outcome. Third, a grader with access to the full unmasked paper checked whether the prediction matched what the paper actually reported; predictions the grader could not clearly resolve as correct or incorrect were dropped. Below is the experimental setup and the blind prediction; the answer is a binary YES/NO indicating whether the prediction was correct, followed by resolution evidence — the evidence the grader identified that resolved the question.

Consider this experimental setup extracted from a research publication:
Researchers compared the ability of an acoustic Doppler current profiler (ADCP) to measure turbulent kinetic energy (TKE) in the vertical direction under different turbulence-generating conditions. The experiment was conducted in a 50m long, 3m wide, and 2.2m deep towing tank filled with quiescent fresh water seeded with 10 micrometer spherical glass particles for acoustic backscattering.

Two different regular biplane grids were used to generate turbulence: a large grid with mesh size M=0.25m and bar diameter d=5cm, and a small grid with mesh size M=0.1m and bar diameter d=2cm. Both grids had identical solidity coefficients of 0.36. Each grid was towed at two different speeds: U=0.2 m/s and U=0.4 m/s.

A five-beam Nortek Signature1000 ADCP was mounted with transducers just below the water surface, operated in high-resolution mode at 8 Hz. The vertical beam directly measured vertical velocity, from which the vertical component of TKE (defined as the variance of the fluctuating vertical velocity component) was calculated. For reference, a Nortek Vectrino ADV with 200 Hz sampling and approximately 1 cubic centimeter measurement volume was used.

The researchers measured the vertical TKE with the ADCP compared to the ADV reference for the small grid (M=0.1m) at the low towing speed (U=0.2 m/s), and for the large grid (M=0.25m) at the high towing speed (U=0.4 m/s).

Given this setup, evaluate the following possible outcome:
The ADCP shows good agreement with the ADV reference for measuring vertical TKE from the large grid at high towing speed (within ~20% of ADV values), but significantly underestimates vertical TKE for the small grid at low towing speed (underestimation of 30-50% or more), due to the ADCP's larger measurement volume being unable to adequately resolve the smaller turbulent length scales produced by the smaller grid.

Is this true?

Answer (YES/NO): NO